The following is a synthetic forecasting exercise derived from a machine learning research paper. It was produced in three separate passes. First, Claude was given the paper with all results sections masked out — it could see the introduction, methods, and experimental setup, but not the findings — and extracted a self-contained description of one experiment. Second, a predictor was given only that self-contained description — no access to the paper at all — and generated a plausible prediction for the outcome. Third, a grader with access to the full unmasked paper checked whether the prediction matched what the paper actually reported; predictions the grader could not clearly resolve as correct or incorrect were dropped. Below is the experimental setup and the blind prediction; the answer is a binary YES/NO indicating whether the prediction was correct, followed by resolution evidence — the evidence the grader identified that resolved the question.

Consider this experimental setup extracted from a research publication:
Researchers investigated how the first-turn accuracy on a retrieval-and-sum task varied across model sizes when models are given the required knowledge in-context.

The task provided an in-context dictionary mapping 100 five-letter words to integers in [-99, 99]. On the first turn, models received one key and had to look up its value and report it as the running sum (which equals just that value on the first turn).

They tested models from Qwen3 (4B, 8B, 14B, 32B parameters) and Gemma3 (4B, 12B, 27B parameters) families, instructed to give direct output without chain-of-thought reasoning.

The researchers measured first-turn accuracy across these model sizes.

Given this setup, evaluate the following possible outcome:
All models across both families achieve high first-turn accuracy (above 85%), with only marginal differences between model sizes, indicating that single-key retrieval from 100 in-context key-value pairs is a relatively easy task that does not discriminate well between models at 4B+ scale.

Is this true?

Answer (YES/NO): NO